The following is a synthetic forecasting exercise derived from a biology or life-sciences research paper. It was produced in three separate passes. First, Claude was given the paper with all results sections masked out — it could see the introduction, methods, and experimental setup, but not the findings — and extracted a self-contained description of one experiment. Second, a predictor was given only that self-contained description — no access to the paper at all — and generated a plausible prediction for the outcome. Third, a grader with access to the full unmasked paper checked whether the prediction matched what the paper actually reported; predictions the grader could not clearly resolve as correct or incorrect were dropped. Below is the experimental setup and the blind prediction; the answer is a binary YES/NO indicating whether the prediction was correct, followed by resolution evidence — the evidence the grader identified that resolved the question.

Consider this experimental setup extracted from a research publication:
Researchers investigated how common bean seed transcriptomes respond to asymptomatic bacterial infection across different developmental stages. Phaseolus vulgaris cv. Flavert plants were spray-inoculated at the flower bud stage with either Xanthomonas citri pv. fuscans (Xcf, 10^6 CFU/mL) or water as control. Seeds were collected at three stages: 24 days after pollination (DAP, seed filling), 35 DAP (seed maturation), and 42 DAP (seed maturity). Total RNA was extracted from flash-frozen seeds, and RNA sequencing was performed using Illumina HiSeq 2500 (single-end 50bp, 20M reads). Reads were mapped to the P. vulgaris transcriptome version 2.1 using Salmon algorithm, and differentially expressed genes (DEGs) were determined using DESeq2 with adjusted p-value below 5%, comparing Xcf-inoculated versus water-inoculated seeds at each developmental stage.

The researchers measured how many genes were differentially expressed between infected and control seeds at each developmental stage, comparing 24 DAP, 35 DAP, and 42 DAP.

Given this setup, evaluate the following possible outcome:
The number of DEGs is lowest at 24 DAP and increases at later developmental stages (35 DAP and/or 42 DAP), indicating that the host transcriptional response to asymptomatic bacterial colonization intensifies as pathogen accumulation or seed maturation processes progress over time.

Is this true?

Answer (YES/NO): NO